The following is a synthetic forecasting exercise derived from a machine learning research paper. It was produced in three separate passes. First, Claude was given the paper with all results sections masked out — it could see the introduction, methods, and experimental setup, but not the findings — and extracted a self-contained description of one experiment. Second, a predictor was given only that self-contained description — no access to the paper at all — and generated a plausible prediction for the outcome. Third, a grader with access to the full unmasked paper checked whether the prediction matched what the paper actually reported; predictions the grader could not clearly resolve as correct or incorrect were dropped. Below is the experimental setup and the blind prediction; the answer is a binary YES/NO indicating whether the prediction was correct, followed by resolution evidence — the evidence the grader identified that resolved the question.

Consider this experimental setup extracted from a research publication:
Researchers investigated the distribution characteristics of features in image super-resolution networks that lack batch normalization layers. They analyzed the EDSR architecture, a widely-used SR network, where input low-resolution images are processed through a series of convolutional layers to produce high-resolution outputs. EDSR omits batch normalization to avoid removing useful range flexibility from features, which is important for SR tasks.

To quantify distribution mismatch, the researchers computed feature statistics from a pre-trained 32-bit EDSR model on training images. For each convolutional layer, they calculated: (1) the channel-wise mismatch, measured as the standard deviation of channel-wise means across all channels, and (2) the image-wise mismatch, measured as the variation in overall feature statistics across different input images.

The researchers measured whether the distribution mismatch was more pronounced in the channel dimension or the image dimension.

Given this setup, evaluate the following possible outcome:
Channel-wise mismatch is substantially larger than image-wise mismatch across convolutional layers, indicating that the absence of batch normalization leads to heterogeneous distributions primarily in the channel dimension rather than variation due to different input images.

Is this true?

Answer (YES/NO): YES